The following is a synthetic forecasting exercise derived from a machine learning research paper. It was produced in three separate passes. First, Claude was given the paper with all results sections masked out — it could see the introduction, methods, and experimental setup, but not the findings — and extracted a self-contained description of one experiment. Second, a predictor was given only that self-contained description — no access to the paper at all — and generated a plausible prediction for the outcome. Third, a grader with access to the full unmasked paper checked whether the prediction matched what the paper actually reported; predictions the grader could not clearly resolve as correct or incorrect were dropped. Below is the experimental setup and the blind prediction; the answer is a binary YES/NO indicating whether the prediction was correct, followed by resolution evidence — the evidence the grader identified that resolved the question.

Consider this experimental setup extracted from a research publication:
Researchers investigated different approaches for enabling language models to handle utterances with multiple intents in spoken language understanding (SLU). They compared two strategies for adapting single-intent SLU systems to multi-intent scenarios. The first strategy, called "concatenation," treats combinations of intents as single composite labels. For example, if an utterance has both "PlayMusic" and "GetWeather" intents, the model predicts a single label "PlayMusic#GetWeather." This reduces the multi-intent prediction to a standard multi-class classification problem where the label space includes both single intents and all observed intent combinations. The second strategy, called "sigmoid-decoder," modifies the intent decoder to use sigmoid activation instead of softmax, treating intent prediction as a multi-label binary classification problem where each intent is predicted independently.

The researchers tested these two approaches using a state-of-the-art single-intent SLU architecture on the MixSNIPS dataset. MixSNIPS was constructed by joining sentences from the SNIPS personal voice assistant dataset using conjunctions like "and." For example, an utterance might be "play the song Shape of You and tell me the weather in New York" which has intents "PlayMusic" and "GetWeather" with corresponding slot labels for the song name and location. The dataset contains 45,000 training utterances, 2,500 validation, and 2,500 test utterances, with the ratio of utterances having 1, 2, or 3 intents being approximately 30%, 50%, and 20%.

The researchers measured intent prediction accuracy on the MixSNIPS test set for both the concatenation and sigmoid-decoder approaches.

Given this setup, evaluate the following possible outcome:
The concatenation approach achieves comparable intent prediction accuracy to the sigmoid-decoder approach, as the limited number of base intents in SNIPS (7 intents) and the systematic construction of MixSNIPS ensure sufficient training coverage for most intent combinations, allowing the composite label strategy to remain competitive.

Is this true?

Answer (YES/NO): NO